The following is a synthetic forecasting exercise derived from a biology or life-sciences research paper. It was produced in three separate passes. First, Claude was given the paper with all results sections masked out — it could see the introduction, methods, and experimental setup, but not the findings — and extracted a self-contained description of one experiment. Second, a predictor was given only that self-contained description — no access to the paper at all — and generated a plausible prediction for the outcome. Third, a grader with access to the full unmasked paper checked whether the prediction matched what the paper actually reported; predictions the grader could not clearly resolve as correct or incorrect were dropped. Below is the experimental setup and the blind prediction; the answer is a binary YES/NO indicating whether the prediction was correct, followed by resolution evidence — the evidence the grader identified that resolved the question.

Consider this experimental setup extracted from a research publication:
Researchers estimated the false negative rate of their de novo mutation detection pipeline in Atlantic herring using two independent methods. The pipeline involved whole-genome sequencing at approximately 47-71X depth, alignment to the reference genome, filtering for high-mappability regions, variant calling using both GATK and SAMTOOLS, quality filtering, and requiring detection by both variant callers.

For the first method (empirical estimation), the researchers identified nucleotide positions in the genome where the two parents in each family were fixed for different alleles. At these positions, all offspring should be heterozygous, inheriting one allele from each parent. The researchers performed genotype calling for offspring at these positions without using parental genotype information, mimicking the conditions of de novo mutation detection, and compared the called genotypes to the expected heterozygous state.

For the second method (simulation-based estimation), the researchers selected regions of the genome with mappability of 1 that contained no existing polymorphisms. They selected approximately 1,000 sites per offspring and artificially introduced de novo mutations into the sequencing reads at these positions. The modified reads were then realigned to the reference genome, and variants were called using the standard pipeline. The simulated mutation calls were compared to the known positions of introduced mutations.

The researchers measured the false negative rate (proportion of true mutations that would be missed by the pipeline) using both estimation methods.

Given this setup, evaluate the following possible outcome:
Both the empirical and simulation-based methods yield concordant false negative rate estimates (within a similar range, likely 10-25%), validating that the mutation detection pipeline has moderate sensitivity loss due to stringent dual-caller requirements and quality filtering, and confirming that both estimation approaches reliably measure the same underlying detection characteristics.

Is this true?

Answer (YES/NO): NO